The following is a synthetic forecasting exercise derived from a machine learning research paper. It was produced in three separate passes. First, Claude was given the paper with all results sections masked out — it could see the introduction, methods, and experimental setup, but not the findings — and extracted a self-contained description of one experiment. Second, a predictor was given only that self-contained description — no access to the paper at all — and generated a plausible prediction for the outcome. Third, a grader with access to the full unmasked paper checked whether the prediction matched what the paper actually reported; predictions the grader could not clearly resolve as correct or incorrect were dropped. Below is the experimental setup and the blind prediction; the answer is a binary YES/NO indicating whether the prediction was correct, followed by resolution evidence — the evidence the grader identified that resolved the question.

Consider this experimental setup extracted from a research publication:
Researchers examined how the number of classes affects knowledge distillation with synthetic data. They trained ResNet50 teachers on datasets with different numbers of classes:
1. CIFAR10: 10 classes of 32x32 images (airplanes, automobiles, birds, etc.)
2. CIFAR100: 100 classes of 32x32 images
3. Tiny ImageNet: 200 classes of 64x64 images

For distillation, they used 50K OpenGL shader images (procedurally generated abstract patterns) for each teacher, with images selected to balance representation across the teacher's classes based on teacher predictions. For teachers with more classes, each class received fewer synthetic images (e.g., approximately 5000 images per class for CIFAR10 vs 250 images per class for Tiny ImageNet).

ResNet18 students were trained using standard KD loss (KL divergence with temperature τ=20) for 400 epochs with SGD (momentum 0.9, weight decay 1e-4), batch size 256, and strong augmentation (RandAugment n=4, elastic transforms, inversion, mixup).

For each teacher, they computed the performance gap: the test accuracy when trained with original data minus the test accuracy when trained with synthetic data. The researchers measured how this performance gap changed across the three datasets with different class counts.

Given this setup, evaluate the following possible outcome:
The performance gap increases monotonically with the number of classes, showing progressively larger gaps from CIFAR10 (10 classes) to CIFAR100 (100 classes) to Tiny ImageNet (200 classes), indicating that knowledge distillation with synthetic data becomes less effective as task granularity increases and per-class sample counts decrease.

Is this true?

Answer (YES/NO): YES